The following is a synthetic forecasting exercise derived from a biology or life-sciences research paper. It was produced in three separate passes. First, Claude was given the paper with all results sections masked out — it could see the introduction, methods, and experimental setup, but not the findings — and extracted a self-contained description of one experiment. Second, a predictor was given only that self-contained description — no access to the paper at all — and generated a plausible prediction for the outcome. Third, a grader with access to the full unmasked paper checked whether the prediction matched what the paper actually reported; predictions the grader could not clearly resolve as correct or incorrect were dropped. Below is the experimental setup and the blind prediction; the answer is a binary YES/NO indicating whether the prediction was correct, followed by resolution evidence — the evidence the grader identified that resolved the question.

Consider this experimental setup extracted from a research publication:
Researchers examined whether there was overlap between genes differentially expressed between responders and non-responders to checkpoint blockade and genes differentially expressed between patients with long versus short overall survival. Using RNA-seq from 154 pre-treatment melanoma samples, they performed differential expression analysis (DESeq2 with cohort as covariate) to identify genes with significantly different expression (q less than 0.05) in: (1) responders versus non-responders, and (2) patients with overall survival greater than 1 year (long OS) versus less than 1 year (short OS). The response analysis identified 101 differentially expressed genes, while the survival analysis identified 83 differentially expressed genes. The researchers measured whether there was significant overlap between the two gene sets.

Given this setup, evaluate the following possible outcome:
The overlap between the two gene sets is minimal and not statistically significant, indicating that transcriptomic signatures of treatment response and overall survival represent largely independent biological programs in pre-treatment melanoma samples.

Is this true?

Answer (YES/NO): NO